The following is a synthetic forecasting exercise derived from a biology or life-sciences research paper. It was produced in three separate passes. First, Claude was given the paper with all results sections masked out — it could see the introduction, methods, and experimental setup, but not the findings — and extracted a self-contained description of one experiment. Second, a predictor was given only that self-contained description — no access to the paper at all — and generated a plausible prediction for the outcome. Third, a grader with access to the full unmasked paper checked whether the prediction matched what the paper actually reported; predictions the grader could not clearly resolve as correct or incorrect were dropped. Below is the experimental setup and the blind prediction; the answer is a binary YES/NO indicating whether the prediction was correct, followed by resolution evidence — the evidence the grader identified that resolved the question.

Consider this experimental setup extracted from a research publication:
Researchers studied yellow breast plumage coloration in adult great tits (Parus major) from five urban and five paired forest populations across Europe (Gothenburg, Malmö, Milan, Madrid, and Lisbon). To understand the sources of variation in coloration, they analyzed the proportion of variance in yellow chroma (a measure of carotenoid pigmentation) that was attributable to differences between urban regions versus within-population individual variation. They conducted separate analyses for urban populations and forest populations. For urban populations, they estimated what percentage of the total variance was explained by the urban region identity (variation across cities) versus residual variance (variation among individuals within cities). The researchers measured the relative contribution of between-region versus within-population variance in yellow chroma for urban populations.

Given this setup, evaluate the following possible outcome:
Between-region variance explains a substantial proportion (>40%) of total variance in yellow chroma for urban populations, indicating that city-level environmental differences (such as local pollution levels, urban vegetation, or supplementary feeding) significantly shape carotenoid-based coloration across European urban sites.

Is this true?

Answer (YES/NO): NO